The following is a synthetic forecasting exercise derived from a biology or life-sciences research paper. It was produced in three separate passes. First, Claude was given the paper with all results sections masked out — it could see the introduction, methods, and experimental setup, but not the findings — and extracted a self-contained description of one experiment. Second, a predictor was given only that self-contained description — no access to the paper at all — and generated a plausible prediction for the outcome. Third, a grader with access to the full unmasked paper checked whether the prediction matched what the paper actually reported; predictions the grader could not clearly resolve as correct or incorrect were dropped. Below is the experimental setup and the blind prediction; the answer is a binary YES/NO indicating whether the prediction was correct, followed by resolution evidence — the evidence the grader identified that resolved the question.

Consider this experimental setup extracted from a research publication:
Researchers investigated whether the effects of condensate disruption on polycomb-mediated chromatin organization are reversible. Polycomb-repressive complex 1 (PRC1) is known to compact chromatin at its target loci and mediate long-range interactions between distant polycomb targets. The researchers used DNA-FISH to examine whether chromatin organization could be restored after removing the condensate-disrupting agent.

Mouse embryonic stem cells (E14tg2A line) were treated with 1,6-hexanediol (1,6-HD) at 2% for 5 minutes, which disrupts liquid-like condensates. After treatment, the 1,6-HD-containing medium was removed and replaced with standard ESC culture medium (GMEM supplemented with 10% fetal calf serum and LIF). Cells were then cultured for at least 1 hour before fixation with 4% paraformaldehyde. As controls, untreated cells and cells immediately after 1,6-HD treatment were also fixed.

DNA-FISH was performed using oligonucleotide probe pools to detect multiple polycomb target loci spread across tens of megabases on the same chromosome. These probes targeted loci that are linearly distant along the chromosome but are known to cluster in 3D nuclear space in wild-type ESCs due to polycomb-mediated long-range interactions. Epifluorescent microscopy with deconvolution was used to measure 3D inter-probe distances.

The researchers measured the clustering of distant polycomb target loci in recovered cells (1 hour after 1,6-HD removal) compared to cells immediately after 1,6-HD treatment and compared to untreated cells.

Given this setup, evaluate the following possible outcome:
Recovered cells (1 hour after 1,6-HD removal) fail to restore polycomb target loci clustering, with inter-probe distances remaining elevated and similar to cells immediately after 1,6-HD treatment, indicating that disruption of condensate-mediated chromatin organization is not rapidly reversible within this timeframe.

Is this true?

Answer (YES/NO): NO